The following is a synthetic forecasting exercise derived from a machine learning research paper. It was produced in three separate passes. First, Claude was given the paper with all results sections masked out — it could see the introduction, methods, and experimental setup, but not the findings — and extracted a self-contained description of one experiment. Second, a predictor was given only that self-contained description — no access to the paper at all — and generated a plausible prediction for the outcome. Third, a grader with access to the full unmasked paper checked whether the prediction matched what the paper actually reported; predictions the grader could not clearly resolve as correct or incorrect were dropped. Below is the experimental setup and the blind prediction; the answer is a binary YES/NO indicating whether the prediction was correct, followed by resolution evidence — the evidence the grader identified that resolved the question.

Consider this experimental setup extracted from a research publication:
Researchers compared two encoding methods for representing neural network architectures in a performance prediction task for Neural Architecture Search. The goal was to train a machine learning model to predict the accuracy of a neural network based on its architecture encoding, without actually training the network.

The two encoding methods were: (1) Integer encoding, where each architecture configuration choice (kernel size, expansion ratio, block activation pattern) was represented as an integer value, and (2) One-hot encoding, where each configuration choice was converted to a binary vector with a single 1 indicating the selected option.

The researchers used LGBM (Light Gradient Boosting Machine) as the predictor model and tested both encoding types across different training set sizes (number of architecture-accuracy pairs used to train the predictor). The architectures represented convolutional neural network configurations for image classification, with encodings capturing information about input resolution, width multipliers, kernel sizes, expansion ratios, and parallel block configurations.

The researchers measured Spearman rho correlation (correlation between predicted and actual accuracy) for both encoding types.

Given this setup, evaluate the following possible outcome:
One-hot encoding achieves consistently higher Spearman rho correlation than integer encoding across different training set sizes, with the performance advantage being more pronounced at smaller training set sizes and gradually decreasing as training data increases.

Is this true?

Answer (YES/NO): NO